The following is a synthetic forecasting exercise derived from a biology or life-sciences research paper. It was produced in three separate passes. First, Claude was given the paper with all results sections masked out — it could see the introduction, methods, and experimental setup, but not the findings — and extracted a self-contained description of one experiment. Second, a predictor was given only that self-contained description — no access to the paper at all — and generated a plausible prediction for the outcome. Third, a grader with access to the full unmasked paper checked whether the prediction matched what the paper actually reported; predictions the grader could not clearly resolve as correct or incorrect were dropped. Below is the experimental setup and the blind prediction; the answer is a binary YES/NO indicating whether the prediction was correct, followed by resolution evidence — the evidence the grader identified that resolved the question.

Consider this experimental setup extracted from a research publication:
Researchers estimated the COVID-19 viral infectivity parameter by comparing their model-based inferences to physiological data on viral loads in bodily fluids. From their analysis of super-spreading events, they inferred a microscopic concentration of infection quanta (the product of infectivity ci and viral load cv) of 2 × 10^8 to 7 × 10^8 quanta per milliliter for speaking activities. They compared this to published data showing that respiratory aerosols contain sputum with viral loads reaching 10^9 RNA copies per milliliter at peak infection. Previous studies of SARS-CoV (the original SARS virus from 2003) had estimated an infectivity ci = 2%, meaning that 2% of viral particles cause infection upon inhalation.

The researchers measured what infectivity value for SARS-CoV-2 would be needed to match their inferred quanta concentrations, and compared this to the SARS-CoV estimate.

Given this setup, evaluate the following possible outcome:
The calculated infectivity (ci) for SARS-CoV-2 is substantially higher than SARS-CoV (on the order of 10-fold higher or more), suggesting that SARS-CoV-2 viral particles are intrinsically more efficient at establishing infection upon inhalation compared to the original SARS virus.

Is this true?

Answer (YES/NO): YES